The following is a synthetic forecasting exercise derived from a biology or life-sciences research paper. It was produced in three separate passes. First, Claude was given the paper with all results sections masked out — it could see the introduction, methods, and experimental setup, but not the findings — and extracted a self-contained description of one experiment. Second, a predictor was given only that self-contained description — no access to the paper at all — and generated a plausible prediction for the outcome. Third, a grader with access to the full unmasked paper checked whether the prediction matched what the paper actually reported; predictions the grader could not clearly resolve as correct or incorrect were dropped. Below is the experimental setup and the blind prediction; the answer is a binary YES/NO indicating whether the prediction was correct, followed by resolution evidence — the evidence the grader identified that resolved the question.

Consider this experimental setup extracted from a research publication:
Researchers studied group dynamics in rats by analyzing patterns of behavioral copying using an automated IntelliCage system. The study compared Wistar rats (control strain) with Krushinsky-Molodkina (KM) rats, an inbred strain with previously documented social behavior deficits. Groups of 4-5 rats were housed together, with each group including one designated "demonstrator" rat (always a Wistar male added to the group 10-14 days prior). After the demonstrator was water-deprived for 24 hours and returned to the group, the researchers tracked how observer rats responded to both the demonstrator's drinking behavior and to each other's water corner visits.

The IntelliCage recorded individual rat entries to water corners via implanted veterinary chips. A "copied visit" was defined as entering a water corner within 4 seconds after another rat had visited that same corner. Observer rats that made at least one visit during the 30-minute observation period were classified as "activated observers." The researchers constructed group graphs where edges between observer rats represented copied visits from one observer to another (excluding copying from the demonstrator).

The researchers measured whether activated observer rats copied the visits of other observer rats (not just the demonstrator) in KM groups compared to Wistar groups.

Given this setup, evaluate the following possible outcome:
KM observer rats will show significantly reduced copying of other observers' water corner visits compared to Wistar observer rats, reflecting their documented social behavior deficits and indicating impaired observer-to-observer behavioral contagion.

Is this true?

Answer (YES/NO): YES